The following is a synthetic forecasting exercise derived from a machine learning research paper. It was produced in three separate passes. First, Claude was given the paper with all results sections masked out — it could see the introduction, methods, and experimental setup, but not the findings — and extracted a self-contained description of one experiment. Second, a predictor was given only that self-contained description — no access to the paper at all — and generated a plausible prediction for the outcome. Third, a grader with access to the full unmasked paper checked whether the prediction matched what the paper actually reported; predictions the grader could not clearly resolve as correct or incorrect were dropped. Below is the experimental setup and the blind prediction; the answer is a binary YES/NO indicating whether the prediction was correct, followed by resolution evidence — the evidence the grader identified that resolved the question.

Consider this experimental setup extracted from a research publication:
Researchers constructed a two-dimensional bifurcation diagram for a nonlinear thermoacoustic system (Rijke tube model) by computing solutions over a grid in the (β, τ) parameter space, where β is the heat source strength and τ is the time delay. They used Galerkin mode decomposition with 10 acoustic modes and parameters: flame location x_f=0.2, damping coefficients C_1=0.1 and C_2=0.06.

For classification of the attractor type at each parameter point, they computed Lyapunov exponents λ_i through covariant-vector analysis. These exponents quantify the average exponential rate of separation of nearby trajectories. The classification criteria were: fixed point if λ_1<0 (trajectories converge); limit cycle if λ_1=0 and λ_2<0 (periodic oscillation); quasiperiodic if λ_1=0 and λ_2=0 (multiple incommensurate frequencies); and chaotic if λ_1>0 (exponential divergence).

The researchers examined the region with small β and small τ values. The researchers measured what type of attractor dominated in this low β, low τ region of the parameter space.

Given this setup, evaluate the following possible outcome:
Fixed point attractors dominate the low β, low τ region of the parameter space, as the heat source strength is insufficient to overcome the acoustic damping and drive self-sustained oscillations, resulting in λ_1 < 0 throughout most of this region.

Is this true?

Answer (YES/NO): YES